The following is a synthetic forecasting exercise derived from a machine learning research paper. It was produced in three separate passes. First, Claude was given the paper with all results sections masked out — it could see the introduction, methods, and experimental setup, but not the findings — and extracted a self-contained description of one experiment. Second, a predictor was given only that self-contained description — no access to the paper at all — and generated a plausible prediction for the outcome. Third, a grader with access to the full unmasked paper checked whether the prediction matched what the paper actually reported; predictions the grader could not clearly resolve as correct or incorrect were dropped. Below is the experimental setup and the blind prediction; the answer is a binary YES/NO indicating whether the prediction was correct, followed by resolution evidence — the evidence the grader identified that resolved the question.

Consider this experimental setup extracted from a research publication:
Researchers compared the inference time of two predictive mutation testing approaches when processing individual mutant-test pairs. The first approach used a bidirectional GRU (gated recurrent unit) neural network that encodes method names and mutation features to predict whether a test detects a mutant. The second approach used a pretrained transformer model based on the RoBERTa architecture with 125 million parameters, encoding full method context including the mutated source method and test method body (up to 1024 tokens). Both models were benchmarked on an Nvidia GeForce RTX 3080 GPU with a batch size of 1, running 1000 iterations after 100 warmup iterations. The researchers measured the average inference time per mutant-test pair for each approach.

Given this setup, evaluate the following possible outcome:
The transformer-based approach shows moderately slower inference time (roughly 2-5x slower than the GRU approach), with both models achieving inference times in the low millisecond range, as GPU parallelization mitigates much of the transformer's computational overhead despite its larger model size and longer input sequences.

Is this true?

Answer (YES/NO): NO